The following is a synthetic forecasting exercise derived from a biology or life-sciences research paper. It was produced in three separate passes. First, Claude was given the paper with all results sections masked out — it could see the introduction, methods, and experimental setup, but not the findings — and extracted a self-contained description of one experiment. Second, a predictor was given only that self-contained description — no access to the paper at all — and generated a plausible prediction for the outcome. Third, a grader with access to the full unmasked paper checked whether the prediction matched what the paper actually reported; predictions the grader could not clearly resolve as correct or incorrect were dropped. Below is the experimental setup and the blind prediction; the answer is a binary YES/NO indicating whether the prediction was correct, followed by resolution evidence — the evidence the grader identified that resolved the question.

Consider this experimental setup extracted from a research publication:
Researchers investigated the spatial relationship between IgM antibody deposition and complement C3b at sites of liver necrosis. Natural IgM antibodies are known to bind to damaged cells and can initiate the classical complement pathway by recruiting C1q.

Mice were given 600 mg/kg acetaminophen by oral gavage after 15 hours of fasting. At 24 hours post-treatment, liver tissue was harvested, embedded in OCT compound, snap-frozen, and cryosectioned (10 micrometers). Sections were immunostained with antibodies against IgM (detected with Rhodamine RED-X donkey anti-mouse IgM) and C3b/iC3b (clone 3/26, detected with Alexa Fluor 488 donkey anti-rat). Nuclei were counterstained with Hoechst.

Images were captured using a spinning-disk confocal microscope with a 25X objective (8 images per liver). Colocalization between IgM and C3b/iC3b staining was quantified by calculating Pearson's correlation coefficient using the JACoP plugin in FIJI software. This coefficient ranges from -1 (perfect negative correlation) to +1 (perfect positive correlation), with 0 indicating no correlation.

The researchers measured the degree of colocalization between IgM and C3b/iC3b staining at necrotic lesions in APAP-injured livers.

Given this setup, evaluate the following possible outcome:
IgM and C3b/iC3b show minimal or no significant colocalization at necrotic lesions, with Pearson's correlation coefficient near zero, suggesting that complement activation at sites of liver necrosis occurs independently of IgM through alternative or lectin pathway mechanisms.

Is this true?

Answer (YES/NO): NO